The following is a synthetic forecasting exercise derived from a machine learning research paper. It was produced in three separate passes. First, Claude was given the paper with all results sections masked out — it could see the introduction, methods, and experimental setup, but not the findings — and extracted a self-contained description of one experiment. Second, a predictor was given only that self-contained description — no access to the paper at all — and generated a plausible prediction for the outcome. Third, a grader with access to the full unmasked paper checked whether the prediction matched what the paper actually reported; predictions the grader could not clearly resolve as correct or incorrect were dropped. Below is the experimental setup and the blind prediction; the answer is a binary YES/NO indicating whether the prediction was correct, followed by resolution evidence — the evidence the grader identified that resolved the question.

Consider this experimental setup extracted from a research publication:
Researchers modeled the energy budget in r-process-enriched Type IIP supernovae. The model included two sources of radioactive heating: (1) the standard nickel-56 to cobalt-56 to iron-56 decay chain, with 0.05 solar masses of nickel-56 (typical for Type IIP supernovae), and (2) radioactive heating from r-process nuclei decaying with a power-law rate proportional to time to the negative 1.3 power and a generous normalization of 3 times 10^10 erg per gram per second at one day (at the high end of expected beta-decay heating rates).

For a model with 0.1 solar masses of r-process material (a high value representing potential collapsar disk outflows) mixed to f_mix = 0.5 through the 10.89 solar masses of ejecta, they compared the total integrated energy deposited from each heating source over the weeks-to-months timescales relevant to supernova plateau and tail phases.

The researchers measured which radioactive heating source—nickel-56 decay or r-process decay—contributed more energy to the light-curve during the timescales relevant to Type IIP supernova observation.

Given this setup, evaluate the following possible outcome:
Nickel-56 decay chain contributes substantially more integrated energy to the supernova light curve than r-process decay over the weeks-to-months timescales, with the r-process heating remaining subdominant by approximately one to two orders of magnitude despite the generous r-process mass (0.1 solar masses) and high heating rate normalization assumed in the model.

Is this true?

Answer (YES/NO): YES